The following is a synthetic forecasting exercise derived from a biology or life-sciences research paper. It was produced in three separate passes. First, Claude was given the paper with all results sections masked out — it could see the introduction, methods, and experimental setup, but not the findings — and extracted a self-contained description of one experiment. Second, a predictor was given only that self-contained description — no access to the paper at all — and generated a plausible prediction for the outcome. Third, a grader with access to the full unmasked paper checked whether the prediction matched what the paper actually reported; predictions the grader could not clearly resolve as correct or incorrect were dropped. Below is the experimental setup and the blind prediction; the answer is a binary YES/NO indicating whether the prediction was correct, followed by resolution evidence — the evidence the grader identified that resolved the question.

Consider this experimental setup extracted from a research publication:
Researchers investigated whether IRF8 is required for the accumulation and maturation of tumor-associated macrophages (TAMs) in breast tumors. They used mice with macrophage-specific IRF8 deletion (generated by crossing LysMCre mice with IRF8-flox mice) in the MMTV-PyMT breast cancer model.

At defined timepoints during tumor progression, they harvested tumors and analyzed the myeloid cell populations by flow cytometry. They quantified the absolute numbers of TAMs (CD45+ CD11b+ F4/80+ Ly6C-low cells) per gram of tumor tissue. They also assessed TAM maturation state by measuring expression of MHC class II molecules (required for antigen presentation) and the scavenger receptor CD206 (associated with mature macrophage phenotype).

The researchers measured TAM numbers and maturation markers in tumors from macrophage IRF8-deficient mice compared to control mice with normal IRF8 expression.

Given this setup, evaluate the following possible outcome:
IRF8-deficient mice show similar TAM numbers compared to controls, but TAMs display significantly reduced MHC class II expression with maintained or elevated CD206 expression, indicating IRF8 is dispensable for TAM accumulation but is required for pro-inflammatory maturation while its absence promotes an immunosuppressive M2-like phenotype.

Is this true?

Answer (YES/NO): NO